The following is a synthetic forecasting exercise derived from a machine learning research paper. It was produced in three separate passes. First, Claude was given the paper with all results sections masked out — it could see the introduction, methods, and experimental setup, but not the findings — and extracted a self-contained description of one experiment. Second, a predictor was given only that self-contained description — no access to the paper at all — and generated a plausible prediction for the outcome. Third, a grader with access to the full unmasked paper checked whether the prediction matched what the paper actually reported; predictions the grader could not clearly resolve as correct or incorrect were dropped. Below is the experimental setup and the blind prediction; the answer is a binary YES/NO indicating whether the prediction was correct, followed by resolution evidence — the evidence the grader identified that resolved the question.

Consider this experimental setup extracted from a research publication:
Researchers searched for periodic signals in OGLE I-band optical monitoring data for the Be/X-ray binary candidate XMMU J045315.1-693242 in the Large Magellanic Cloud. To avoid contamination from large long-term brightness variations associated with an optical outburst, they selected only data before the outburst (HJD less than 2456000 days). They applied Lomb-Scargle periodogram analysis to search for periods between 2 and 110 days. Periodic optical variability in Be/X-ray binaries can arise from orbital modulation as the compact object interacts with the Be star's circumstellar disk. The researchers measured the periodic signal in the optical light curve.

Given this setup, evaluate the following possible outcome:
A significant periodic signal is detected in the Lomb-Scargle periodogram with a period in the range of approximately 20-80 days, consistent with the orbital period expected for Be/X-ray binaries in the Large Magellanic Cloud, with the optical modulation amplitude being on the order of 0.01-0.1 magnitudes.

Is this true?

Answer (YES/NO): NO